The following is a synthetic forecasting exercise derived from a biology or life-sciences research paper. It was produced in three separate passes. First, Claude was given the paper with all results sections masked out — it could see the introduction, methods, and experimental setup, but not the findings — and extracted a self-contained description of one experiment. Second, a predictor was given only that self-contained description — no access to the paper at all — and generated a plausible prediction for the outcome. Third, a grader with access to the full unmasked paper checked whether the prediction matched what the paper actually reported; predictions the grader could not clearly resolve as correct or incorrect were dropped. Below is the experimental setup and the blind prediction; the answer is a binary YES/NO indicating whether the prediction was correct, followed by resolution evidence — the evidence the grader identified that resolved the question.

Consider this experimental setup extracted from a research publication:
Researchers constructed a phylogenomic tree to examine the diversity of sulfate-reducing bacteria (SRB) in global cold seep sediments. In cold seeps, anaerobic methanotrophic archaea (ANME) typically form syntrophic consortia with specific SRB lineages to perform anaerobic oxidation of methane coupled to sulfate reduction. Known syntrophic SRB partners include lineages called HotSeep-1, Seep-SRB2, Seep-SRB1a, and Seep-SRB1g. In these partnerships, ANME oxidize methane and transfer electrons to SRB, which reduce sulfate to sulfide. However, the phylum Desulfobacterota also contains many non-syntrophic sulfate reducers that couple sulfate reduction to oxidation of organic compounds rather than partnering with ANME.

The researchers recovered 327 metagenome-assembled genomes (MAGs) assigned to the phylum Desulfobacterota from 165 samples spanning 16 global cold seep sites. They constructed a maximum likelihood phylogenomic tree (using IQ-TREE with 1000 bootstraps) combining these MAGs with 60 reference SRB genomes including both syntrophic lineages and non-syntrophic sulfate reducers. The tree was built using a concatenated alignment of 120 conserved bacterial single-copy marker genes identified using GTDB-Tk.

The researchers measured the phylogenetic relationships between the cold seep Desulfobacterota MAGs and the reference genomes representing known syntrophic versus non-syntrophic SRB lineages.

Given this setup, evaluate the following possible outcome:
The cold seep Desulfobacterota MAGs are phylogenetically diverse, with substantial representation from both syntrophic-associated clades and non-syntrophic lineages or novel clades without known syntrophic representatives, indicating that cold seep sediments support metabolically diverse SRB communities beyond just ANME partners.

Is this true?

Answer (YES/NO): NO